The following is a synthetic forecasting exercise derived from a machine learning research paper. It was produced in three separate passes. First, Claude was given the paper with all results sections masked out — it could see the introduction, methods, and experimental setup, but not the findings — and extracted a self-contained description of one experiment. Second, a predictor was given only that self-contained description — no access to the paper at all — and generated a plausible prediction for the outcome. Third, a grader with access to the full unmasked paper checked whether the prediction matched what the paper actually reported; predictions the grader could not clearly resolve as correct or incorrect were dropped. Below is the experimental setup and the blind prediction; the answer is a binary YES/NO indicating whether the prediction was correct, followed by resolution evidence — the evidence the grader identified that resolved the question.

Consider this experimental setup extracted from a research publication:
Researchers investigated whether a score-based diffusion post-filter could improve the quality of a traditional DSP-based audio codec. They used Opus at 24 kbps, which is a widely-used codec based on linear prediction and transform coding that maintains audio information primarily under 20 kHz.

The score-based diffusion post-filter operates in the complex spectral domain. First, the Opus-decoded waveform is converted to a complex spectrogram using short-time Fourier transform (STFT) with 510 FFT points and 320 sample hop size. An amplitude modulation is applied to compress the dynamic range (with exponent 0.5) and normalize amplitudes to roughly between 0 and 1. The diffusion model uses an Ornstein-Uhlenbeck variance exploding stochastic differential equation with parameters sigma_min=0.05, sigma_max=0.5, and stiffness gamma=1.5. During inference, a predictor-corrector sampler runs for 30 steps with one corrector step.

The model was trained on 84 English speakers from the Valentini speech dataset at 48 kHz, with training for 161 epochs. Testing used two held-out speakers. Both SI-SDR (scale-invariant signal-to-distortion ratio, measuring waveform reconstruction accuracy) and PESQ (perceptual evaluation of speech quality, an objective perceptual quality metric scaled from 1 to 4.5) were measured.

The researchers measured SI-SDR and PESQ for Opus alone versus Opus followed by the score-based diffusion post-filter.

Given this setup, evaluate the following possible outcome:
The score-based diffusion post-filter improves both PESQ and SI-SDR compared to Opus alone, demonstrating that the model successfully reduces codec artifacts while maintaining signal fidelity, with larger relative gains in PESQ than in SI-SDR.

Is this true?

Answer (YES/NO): NO